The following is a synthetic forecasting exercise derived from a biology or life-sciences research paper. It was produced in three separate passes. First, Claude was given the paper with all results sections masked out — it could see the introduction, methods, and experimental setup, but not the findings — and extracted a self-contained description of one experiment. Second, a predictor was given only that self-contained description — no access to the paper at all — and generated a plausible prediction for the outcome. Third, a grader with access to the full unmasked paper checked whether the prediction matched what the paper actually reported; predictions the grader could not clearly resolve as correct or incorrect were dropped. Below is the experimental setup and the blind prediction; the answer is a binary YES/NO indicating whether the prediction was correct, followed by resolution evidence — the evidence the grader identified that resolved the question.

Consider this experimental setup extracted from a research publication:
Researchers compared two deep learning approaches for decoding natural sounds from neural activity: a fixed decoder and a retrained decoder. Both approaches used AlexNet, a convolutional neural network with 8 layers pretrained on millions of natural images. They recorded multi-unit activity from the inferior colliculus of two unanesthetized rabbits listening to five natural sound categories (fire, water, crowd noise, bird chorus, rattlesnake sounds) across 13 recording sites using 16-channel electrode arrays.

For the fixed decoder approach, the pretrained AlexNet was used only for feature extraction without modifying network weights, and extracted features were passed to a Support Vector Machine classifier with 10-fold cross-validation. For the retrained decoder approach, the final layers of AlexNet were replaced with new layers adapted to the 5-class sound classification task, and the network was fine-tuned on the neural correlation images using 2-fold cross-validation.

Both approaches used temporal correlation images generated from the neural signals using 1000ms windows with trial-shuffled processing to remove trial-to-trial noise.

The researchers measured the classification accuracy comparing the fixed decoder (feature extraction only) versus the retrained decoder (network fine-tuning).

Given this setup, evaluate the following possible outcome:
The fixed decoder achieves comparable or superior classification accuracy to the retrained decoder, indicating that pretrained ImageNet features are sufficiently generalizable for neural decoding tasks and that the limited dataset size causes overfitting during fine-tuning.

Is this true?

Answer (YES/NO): YES